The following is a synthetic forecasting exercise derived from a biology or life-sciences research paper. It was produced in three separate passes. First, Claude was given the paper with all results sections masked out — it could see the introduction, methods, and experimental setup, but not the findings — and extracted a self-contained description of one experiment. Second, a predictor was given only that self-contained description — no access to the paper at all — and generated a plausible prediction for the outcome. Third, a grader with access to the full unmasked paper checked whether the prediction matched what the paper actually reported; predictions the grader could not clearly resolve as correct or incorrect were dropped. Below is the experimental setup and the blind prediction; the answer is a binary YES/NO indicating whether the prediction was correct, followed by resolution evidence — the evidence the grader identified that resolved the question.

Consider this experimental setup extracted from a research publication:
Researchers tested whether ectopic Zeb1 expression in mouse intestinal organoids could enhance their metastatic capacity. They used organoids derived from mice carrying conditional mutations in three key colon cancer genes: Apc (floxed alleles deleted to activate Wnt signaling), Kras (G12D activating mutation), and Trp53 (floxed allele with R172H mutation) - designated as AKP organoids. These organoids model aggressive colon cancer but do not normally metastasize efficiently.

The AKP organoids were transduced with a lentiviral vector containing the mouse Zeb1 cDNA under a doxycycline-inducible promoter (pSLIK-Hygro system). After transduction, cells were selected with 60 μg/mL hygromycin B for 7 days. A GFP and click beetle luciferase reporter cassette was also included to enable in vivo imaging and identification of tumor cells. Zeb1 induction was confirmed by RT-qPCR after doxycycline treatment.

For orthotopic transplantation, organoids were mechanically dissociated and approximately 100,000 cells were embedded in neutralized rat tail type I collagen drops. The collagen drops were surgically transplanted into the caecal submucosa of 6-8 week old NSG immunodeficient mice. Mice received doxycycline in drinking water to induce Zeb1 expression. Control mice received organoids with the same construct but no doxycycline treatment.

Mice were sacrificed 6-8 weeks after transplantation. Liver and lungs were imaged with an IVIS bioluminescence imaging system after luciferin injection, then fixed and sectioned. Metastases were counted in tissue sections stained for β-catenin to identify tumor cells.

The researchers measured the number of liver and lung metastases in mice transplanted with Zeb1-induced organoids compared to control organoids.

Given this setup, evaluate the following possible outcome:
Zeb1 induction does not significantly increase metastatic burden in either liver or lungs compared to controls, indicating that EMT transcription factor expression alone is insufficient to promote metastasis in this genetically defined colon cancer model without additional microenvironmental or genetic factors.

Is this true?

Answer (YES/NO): NO